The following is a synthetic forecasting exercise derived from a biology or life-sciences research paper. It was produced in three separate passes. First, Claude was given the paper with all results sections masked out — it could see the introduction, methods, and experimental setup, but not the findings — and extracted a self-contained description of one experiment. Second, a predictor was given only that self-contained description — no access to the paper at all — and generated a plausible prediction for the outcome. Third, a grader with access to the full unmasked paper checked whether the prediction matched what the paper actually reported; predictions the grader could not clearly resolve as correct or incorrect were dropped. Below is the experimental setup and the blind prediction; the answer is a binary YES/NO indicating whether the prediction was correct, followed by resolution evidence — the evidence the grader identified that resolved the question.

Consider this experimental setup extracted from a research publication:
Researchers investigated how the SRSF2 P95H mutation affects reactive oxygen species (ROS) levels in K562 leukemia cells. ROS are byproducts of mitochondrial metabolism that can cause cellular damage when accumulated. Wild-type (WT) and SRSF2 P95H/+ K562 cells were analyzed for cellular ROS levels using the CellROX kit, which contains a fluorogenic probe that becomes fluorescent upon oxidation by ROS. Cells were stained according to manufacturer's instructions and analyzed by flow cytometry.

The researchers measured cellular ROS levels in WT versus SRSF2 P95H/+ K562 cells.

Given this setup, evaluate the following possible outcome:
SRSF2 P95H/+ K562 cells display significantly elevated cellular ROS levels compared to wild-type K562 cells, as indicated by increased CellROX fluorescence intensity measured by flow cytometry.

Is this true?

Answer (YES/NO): YES